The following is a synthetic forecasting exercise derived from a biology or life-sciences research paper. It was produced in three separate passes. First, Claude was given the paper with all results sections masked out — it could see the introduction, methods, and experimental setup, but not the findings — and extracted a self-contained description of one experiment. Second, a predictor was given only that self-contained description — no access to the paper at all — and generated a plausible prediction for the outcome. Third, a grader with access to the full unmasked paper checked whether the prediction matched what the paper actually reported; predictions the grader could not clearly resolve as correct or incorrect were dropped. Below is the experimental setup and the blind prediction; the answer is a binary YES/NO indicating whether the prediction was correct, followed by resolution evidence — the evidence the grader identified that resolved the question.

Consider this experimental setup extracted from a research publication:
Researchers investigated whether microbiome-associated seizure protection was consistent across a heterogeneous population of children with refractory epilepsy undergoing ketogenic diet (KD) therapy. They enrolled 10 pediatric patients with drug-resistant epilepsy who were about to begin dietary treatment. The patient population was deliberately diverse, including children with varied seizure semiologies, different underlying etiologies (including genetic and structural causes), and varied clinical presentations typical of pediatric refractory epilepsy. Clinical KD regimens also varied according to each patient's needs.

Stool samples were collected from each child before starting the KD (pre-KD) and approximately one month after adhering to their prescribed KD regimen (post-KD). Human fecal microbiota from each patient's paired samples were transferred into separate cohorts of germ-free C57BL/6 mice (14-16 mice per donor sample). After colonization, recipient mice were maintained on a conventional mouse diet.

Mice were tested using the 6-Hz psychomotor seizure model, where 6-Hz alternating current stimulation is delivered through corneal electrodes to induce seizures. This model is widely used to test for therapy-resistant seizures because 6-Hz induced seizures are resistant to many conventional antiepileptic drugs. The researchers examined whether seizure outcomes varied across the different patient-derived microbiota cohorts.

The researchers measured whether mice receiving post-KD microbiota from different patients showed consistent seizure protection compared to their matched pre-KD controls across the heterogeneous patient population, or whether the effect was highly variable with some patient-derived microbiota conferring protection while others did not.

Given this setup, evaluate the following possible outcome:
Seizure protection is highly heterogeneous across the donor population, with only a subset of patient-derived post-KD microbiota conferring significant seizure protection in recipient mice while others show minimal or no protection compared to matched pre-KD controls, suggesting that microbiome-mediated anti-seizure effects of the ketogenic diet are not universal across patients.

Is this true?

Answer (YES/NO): NO